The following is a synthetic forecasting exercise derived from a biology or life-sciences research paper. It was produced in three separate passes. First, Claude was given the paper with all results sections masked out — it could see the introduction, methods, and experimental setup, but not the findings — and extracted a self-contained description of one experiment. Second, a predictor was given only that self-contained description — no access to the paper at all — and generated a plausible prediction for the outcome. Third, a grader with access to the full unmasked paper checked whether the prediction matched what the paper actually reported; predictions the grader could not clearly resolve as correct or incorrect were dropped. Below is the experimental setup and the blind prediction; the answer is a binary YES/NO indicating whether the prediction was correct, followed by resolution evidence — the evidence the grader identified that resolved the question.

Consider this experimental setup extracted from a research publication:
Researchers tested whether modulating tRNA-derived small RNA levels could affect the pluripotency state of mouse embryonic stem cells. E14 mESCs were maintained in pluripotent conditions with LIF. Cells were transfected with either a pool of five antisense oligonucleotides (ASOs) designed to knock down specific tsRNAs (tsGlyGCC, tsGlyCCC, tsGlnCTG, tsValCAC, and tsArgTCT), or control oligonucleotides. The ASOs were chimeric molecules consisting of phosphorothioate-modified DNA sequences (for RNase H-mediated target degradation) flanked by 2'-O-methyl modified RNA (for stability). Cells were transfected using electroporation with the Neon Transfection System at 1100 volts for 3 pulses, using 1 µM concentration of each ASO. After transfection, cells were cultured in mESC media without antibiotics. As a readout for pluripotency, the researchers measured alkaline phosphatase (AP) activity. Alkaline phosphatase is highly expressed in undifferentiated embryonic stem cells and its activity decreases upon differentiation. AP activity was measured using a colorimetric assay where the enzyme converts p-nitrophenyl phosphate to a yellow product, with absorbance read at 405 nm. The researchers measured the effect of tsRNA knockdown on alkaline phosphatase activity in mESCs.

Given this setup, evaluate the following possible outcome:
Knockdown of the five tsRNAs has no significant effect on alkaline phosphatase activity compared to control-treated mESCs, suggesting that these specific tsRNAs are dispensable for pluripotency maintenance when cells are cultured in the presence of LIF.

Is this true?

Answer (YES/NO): NO